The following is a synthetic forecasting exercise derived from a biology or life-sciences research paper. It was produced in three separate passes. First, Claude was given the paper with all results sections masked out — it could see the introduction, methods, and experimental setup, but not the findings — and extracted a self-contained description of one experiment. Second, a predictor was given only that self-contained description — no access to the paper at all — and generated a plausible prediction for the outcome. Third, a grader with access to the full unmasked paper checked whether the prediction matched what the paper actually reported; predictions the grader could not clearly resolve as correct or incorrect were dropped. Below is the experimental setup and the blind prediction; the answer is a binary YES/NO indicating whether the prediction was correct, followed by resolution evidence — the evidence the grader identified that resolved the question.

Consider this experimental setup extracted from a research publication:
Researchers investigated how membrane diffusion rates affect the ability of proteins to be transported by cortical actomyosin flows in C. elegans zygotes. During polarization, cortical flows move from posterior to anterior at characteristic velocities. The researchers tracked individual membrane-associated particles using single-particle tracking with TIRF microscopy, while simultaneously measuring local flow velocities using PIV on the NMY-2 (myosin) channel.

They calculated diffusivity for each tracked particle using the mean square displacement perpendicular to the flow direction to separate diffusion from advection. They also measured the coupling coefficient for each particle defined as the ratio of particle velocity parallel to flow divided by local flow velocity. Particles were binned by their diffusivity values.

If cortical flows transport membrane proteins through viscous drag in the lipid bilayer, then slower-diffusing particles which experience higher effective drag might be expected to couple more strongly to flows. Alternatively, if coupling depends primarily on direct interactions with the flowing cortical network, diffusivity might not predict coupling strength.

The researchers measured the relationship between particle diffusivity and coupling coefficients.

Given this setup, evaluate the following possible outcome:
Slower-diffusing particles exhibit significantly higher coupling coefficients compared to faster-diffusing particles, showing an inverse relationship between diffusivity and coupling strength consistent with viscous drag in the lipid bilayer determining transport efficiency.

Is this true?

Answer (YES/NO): NO